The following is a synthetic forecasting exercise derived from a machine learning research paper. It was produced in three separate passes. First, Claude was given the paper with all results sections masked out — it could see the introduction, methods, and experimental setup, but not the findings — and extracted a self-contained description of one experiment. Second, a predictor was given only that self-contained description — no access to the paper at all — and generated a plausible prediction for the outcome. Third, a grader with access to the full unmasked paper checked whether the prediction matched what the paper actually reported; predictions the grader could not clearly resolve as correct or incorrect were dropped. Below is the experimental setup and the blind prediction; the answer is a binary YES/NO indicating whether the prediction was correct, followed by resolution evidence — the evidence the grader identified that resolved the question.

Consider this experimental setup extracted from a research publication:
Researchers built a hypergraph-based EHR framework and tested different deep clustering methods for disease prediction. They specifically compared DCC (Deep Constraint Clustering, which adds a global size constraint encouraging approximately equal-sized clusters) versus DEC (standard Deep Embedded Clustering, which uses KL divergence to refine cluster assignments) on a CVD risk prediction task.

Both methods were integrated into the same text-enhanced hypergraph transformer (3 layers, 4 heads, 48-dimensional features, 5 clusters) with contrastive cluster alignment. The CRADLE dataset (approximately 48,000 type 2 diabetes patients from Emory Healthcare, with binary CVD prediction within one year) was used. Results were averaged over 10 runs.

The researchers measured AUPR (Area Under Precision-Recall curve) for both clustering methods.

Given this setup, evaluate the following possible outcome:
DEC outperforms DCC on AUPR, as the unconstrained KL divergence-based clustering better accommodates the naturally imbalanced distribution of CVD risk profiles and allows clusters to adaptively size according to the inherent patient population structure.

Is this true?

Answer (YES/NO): YES